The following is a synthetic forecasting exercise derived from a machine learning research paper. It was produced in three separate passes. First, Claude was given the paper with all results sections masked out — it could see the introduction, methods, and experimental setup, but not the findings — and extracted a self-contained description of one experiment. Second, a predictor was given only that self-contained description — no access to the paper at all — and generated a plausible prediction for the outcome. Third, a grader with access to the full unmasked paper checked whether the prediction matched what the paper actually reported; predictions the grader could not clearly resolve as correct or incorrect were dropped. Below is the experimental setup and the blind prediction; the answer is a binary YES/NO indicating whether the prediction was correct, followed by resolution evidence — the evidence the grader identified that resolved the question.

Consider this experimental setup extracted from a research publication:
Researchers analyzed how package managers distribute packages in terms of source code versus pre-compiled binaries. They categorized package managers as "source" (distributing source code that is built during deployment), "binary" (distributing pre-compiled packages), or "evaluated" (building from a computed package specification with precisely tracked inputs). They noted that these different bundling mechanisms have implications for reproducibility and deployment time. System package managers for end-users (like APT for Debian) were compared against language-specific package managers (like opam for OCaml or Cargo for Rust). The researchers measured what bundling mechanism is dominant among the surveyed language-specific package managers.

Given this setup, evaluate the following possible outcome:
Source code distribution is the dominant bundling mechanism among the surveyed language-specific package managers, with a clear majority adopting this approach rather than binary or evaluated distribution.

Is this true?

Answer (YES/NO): YES